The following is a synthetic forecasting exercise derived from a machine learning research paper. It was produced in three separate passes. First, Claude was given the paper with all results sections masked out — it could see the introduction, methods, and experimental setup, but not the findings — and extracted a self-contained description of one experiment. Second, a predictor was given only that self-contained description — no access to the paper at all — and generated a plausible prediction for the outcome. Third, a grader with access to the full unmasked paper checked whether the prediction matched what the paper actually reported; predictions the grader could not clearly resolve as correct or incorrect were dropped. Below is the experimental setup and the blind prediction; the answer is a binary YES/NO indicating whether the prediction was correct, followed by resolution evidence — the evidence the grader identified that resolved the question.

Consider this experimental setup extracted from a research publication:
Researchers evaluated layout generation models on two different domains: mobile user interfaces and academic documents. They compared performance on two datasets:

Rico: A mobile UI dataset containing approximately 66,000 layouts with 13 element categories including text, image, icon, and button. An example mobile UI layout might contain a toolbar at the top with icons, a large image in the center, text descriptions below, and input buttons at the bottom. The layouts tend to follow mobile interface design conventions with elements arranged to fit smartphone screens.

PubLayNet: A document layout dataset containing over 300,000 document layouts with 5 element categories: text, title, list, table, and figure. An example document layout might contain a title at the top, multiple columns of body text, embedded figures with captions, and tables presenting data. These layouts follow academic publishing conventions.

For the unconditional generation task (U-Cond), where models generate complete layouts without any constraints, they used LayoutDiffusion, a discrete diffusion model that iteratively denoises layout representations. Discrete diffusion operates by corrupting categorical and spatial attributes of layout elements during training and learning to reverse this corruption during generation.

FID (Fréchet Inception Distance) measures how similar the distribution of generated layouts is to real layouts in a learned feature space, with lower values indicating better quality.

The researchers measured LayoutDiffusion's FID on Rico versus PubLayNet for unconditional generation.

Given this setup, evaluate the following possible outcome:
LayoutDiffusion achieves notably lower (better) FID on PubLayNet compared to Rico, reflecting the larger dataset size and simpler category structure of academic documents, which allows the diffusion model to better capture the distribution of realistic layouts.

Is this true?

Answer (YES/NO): NO